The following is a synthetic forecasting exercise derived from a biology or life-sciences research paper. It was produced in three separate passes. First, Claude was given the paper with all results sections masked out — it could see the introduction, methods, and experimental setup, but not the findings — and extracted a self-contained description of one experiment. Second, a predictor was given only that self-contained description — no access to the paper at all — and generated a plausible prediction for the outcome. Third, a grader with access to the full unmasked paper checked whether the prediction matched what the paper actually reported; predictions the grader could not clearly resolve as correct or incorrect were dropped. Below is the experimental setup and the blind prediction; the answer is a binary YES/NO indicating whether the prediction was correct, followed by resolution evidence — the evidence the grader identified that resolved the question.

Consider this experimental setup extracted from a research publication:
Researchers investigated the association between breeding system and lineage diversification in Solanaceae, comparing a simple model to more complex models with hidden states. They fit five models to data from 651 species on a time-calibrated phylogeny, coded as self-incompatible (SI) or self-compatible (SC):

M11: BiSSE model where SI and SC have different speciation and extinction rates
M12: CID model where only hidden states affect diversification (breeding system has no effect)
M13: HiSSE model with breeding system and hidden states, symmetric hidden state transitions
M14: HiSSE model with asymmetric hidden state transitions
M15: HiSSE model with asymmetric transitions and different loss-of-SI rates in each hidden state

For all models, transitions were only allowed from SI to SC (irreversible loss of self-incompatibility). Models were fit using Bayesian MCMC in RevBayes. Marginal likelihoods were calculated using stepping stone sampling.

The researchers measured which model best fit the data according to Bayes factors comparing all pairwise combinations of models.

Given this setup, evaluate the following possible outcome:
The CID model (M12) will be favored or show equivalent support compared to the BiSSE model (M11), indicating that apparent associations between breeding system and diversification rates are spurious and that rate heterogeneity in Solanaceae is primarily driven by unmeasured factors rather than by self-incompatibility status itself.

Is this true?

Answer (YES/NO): NO